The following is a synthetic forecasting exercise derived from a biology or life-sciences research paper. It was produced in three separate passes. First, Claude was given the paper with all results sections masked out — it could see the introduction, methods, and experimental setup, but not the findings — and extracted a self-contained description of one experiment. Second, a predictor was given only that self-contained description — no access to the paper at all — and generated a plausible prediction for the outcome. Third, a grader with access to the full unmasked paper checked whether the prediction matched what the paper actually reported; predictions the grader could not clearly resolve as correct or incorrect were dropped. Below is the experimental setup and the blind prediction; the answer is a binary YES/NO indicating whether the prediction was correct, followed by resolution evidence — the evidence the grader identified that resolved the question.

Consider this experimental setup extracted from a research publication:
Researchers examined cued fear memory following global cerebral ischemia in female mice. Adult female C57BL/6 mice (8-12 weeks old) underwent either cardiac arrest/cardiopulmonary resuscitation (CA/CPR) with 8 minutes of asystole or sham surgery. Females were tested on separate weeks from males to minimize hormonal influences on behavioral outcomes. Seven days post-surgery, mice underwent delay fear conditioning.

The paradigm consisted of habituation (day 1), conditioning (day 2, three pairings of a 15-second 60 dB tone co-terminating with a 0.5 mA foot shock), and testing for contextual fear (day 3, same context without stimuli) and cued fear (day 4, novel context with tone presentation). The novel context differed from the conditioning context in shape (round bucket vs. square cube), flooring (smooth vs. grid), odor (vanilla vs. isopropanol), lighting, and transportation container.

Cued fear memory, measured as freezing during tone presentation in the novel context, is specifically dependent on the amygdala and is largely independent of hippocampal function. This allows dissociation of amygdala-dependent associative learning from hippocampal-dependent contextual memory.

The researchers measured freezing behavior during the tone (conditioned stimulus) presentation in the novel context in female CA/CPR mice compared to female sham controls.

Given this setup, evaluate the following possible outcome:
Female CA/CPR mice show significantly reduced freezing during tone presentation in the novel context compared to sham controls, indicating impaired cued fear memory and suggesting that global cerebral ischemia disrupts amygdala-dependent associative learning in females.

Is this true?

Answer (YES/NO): NO